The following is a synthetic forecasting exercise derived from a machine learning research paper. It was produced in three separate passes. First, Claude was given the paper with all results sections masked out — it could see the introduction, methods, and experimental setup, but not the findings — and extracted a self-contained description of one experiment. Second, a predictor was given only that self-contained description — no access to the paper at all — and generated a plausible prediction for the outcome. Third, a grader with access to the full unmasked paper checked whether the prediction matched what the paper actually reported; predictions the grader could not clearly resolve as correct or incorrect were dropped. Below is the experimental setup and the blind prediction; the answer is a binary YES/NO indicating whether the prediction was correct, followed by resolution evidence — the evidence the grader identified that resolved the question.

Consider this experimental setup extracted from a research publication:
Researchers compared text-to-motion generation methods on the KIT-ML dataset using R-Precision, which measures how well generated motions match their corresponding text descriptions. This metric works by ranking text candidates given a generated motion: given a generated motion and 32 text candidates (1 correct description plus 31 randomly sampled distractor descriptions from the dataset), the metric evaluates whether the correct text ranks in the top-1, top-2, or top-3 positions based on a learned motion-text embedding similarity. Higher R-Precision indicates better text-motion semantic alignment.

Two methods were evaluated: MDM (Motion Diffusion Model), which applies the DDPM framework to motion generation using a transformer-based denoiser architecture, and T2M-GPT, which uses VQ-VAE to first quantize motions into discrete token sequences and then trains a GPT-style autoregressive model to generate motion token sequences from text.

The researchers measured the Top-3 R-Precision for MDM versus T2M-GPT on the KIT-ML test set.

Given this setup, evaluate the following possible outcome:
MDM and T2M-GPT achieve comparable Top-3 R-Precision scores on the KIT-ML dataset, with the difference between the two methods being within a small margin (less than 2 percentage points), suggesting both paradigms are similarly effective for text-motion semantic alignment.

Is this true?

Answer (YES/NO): NO